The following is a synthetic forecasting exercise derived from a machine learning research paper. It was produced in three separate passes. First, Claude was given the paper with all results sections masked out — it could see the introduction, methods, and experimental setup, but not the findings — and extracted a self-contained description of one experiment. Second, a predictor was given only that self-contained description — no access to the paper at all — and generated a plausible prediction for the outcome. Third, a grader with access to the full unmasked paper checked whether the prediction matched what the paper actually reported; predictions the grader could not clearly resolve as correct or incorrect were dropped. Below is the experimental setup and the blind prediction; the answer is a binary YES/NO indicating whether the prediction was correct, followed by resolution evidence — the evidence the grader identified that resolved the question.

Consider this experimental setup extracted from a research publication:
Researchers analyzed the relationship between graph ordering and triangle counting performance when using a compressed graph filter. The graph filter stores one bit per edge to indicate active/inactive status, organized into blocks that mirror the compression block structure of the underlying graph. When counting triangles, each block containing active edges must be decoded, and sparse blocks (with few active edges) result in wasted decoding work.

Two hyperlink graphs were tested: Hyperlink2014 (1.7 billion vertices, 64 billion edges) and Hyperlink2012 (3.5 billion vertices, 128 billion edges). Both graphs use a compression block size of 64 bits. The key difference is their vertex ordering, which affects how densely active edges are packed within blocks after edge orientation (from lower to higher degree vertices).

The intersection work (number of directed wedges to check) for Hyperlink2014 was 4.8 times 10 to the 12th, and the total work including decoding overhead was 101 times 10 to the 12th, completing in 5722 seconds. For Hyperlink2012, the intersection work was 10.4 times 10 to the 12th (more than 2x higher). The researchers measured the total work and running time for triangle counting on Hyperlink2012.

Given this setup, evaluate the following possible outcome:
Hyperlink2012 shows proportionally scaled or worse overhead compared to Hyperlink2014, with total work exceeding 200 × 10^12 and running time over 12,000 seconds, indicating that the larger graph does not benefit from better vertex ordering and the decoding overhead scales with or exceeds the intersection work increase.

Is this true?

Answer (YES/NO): NO